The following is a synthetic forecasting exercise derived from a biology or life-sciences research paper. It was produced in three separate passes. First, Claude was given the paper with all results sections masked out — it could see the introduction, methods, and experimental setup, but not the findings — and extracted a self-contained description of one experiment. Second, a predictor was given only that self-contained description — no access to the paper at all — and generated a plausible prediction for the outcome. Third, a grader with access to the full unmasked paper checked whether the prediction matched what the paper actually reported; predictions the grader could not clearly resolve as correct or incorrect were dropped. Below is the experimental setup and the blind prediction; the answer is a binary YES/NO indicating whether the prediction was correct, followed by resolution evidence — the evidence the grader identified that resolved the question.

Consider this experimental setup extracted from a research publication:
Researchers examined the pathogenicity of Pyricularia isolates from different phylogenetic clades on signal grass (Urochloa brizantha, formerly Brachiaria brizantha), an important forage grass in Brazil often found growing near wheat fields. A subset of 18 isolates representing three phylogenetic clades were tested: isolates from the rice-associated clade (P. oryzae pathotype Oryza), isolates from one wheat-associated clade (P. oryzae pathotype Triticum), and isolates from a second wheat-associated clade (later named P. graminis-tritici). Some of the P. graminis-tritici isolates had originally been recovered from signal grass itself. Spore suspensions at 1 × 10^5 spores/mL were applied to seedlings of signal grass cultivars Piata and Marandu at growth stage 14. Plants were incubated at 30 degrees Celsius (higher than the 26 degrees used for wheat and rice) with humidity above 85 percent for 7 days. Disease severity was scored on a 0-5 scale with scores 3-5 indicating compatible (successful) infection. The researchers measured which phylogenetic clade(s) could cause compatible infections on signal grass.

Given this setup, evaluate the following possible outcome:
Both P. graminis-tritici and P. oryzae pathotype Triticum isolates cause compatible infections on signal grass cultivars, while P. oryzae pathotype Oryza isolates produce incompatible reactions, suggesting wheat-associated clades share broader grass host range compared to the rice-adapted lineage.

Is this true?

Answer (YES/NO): NO